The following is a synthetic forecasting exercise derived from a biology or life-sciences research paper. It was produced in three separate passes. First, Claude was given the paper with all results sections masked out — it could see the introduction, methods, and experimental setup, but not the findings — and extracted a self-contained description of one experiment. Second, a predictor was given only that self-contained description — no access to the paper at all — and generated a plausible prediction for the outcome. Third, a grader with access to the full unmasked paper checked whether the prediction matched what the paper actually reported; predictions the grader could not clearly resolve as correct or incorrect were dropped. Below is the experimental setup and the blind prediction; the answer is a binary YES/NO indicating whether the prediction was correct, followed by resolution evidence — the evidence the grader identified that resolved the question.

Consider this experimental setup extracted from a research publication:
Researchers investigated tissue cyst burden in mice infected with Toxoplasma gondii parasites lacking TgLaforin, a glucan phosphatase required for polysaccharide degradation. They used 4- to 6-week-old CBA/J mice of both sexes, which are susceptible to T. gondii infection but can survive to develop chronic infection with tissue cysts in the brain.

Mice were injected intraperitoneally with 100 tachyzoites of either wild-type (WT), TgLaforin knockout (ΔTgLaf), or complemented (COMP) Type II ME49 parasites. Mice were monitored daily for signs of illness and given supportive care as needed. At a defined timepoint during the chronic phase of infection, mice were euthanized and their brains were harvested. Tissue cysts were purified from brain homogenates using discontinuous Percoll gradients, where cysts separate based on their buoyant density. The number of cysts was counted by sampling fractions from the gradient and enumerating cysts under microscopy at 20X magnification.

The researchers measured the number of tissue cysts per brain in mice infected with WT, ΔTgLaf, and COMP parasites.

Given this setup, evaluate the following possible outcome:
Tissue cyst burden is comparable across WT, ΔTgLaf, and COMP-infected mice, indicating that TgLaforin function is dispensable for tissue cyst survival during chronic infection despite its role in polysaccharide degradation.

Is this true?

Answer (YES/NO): NO